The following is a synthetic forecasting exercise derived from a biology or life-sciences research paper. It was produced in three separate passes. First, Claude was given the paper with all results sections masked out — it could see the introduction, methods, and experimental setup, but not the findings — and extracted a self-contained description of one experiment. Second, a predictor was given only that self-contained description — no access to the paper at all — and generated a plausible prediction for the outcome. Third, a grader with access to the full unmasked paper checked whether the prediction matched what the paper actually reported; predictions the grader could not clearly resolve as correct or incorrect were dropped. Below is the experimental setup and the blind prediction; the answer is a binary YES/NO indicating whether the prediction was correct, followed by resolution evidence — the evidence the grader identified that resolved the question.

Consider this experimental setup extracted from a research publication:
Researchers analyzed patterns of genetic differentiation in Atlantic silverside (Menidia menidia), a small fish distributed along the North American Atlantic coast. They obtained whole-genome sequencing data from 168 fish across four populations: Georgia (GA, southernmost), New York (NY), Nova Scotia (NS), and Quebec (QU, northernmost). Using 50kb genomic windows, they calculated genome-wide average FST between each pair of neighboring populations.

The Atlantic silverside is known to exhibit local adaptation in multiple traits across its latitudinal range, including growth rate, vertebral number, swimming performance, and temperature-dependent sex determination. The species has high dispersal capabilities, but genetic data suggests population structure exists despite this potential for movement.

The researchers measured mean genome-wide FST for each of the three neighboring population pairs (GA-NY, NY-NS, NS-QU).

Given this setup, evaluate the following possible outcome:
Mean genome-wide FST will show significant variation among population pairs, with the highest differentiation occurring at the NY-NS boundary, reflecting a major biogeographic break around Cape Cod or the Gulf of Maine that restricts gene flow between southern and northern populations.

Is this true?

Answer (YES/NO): NO